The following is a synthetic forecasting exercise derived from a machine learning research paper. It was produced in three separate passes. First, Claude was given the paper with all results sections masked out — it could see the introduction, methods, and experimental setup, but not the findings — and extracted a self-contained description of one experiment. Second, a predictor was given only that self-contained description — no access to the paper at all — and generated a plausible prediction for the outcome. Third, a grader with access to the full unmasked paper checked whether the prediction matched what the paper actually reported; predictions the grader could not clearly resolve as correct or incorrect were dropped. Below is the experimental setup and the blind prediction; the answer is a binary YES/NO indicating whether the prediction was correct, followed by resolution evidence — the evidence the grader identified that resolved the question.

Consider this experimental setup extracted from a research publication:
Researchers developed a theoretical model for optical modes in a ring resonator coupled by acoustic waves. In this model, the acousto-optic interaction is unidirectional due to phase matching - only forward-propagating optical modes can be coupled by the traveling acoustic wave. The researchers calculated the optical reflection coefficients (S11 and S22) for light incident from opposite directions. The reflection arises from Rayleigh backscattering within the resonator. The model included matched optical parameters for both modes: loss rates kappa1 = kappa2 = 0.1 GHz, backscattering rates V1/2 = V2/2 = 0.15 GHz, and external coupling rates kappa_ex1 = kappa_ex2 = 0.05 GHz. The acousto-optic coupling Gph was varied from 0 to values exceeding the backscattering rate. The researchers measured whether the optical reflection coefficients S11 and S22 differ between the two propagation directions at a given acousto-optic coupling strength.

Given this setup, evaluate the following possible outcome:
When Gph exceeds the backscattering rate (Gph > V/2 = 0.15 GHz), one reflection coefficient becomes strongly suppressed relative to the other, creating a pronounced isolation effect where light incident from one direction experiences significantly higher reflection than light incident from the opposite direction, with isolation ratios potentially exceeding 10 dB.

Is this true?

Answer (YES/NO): NO